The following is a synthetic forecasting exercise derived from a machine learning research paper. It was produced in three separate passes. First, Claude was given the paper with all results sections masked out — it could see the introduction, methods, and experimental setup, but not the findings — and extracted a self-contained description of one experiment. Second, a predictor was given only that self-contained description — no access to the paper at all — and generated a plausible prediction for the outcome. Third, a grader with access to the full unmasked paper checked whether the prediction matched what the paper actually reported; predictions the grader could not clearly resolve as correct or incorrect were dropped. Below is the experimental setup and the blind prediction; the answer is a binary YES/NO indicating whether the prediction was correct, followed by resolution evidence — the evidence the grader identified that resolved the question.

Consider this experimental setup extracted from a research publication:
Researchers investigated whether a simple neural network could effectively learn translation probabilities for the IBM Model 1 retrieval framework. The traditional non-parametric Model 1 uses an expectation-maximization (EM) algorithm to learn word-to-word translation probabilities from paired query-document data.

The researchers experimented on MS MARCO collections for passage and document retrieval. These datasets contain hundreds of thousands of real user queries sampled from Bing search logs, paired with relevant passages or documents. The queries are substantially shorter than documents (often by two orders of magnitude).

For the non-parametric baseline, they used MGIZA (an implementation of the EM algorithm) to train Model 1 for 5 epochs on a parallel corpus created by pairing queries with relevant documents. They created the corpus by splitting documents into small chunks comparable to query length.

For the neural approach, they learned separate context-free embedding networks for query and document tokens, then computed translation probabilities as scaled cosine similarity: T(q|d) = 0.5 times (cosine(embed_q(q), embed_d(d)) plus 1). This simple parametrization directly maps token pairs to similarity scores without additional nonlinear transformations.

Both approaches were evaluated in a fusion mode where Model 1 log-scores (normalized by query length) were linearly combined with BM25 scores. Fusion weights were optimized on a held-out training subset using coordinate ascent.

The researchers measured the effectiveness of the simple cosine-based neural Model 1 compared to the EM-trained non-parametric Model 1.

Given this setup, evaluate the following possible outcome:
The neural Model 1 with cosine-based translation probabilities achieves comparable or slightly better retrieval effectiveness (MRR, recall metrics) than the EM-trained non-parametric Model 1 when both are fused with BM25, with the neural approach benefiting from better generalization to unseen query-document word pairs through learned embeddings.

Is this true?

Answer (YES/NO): NO